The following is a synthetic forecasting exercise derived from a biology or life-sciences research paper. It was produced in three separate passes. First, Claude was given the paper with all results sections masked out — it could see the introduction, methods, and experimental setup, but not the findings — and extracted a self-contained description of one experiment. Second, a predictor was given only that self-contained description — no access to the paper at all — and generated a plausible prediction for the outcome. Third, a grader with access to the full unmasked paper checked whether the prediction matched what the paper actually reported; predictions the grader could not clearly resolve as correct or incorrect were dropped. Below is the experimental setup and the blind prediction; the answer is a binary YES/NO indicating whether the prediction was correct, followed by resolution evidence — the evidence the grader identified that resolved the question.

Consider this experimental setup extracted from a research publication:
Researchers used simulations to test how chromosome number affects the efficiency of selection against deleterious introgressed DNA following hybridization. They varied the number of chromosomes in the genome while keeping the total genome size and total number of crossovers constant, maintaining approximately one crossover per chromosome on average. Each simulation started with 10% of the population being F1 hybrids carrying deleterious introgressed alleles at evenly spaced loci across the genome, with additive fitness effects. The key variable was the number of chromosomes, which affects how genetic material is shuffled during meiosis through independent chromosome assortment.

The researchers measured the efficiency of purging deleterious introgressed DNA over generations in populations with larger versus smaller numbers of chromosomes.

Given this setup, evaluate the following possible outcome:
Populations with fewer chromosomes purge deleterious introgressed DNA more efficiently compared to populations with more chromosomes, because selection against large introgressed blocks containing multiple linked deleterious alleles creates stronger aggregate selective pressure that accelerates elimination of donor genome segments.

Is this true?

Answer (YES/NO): YES